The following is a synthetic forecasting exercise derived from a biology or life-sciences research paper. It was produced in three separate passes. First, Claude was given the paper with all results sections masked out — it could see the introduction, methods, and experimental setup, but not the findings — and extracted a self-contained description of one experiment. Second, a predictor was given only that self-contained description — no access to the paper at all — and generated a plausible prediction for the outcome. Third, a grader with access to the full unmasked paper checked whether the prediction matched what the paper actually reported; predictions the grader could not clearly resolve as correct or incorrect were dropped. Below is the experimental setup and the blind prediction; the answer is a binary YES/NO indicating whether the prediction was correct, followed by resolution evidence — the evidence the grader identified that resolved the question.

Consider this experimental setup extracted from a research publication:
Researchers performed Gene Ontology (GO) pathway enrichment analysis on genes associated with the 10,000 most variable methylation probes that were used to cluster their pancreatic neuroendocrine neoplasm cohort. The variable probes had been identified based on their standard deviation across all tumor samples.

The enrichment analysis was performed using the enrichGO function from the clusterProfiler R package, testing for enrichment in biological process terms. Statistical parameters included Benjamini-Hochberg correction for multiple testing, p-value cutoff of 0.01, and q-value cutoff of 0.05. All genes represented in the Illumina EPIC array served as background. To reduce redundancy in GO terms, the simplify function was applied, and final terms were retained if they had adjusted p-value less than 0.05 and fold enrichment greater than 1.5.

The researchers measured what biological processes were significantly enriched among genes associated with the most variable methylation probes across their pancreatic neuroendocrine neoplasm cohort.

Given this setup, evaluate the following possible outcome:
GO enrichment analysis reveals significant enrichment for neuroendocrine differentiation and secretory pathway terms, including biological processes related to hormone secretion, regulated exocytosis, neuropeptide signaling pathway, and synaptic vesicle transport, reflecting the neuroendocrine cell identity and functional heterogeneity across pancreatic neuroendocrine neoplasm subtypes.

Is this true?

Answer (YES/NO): NO